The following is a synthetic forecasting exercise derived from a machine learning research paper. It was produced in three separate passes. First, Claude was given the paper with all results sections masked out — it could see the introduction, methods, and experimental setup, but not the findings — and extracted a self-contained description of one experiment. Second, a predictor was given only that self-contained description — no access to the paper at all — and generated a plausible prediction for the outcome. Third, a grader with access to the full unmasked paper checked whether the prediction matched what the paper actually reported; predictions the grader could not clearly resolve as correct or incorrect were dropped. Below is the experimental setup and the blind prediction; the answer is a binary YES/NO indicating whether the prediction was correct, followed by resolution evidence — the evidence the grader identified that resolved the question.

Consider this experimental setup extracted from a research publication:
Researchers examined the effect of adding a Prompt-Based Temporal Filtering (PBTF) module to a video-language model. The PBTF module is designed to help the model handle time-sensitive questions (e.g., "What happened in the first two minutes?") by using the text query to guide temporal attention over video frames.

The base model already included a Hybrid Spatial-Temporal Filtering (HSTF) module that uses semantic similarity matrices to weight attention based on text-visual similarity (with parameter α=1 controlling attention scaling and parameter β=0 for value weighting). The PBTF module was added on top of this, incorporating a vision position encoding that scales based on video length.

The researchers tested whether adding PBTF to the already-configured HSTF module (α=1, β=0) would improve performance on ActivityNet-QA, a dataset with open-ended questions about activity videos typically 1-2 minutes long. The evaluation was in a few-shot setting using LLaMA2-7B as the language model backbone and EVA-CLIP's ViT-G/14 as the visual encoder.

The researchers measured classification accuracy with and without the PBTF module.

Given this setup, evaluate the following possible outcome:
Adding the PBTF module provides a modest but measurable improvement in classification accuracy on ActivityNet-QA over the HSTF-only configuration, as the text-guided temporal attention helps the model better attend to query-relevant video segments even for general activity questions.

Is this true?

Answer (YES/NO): YES